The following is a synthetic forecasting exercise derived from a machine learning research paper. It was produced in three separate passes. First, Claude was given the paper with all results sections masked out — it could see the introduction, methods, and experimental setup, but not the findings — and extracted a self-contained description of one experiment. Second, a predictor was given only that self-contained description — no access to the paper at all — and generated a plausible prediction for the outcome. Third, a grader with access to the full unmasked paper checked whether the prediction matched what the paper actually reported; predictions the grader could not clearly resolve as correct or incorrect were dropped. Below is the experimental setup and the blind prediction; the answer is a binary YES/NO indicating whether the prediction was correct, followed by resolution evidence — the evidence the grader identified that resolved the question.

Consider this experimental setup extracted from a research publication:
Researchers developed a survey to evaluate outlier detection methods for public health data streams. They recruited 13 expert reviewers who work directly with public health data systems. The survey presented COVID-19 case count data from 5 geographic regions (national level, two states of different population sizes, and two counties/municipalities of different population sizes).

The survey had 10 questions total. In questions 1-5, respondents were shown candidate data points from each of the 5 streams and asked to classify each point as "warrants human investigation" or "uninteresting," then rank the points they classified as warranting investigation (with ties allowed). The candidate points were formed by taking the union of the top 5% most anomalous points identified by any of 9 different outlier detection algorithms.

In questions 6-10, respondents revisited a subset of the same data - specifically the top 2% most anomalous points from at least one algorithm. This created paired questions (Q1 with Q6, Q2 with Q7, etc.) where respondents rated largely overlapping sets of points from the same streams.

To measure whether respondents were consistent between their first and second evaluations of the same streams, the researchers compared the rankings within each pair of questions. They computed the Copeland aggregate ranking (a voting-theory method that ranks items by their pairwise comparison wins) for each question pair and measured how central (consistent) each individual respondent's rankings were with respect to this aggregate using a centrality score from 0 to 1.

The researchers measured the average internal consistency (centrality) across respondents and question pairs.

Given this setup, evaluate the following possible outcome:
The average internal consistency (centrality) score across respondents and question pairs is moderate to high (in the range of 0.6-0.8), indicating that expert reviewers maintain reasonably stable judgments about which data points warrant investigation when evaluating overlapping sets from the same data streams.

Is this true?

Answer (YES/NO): NO